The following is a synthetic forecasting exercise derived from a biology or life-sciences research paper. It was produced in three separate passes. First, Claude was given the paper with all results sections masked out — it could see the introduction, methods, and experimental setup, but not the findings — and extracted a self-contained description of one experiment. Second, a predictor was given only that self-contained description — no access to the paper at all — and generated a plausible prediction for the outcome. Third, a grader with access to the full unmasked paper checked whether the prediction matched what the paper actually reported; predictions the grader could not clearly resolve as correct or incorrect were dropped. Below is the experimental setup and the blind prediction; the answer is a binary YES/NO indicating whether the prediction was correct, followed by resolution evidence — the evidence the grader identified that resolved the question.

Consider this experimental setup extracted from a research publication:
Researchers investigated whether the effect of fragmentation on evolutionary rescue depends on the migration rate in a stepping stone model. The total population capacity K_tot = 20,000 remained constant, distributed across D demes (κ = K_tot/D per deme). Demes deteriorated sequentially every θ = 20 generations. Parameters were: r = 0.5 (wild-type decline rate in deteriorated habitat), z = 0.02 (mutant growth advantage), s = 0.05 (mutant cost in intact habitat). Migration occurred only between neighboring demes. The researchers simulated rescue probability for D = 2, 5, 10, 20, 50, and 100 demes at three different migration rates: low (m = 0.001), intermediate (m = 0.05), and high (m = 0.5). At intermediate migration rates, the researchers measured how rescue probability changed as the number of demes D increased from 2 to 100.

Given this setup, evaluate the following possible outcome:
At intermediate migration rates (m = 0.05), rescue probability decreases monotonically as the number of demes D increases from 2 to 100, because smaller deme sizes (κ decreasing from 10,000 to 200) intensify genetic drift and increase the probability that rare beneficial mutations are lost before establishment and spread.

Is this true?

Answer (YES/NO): NO